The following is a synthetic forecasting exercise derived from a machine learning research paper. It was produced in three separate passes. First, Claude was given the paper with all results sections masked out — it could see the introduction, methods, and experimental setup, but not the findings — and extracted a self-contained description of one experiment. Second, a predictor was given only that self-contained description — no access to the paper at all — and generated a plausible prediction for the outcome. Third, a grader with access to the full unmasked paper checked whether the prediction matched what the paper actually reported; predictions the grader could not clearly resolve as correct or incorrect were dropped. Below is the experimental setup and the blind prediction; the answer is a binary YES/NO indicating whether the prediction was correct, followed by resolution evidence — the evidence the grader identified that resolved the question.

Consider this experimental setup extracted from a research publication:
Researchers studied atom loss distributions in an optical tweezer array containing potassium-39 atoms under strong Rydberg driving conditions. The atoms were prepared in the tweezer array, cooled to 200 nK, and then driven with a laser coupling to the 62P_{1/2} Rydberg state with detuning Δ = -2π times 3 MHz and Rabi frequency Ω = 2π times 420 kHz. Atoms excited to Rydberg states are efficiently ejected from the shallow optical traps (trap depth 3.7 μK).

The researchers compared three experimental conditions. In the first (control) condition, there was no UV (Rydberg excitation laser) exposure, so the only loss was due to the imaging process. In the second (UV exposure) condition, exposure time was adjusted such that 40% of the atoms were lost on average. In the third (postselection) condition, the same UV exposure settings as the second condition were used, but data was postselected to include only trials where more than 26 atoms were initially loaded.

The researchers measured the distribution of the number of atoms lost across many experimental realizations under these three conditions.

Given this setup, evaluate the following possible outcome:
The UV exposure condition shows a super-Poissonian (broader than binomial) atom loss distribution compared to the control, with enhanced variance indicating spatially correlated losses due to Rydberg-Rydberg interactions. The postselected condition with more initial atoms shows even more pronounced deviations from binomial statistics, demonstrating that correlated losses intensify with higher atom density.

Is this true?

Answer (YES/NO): YES